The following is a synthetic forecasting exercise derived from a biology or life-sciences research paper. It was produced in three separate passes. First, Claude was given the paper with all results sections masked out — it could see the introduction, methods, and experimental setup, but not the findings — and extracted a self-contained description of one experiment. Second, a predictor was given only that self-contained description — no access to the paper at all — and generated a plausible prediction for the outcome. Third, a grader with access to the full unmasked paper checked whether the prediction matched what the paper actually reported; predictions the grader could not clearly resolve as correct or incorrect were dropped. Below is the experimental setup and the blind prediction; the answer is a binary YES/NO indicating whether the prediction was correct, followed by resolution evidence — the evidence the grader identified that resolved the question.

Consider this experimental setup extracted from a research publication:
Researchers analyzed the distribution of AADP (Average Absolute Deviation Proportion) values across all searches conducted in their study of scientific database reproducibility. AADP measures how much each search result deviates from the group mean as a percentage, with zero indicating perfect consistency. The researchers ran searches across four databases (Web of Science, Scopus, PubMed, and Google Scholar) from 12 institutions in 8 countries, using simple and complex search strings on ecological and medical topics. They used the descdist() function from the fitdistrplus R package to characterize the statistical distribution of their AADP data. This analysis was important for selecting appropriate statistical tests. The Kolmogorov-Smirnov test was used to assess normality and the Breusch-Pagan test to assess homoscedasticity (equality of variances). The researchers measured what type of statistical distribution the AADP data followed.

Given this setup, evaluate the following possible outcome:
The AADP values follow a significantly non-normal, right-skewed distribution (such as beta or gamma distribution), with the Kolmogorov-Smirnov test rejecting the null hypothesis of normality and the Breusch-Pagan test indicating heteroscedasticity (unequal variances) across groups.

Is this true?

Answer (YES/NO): YES